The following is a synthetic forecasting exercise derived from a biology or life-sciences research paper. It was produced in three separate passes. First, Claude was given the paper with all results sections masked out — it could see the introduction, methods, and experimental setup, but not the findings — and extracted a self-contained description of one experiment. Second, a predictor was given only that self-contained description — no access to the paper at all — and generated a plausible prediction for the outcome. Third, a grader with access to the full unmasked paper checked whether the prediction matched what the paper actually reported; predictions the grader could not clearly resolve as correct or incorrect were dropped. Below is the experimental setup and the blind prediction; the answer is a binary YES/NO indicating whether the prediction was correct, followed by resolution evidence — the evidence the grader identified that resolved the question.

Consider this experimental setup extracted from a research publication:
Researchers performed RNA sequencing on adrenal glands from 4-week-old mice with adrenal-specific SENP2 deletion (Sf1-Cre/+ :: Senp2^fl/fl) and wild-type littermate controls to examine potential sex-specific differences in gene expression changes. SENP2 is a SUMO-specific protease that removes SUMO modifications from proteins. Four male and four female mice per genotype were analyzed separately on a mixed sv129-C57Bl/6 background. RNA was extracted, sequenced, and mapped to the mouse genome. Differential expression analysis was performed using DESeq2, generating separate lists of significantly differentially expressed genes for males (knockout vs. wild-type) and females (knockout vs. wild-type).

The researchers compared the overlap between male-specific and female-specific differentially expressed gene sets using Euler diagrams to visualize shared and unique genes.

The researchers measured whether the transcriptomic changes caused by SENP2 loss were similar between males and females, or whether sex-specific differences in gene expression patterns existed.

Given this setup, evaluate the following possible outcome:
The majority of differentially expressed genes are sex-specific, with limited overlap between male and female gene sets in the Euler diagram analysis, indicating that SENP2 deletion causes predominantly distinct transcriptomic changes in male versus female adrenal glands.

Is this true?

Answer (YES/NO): NO